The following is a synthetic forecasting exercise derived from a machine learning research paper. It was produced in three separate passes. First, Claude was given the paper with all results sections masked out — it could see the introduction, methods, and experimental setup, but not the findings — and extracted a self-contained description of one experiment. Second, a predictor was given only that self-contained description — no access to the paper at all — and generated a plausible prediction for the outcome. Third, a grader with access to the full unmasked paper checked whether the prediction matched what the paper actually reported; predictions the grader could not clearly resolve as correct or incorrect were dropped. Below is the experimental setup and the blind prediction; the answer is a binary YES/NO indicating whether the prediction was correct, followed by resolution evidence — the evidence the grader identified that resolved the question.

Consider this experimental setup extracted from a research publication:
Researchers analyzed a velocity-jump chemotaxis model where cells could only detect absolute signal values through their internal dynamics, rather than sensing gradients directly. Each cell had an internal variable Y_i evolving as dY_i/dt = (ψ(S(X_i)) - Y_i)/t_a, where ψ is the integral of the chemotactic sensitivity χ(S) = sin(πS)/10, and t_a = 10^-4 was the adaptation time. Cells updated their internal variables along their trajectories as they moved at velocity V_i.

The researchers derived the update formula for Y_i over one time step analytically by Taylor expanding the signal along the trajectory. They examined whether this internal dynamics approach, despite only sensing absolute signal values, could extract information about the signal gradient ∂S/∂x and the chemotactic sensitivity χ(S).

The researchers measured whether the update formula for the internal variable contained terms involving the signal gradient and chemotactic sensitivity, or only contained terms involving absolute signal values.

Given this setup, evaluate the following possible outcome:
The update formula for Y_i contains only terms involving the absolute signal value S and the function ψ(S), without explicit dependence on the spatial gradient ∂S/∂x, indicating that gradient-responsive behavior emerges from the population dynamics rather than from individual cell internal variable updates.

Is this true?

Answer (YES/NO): NO